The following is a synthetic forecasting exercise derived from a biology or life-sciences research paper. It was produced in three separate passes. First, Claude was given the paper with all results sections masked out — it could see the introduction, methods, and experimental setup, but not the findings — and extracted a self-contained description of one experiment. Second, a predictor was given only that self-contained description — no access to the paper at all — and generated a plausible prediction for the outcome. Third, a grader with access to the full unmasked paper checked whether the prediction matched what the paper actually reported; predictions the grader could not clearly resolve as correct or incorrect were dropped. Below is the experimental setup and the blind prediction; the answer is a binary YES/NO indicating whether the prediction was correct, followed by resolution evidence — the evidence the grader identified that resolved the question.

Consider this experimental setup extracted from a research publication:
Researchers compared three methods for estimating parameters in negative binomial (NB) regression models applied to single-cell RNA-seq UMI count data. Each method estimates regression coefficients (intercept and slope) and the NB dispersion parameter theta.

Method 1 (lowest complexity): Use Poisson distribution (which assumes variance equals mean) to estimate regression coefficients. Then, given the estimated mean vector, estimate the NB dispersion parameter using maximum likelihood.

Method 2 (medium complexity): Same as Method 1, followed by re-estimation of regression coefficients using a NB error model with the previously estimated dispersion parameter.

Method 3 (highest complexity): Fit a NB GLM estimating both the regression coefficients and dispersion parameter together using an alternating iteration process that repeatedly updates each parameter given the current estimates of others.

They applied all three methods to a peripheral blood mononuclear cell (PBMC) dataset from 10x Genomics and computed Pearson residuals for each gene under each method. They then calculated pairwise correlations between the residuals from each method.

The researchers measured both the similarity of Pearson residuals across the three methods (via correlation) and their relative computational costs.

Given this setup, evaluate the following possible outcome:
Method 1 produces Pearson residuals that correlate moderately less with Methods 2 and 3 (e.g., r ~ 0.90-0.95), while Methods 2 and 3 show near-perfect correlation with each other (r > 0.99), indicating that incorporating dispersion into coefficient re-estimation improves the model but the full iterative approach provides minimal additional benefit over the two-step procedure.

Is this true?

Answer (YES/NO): NO